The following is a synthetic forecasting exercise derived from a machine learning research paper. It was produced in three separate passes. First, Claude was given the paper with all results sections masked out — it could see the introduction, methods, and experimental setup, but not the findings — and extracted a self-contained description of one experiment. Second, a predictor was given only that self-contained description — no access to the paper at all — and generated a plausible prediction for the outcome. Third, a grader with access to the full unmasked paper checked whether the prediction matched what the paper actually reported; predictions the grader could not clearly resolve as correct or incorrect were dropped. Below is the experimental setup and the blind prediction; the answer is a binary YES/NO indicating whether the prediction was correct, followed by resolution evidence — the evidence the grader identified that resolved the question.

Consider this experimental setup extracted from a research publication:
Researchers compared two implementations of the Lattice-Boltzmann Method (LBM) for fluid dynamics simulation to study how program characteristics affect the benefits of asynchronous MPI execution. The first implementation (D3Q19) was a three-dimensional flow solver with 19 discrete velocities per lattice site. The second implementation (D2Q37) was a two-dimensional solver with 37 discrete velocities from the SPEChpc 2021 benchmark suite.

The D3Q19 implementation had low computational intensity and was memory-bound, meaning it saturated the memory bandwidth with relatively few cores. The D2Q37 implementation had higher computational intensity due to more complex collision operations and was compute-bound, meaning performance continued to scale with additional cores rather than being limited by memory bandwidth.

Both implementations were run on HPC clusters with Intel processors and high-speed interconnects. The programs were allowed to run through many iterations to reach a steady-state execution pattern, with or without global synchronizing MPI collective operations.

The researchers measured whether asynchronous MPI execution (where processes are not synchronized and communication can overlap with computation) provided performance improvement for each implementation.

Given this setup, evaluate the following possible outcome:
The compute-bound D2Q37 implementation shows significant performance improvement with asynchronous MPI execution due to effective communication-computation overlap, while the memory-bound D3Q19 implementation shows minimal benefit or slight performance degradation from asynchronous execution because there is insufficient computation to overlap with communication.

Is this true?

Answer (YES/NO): NO